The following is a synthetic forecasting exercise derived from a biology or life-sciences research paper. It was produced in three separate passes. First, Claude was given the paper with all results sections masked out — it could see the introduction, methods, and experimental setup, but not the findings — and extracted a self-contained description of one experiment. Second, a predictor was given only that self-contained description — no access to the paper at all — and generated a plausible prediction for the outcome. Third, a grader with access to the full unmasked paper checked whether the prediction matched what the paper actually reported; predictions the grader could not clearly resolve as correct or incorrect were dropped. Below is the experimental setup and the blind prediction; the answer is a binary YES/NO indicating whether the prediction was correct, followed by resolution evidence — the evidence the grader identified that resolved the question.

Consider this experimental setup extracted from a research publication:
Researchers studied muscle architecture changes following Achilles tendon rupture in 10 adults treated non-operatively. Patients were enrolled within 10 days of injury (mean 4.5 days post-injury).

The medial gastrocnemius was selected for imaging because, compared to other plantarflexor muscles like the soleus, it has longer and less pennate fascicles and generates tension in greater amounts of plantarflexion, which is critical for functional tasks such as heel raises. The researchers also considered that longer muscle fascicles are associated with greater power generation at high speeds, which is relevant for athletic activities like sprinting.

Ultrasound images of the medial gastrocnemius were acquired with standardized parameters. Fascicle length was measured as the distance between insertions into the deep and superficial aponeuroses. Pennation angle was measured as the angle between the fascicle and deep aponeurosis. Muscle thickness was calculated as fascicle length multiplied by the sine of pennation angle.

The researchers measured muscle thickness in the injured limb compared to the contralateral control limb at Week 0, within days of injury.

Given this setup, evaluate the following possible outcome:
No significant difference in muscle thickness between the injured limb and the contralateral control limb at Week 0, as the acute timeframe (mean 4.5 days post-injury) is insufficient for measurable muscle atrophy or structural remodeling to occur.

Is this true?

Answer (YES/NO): YES